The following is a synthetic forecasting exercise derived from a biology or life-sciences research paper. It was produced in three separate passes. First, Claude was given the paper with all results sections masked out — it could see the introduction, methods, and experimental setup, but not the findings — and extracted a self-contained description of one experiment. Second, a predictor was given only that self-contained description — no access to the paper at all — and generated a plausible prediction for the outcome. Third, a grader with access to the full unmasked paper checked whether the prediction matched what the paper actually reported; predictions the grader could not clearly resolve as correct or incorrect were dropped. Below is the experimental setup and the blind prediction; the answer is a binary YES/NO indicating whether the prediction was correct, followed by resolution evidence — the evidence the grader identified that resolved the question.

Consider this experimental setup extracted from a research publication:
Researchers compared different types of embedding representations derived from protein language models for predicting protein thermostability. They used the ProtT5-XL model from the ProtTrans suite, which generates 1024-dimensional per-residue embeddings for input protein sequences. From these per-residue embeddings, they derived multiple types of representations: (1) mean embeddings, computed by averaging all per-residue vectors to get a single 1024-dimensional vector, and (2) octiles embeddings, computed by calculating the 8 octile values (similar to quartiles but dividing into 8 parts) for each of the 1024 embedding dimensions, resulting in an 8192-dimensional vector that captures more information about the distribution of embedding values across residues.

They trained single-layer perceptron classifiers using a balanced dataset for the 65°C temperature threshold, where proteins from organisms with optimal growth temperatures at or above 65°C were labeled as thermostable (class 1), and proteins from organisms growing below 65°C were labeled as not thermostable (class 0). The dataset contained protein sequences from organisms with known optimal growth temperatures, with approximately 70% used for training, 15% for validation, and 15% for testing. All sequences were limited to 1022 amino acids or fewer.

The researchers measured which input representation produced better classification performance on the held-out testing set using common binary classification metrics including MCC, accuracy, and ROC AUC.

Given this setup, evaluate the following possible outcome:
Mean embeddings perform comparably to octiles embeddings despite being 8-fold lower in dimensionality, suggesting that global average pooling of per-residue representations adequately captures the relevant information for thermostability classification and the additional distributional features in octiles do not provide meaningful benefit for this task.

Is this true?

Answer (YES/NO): NO